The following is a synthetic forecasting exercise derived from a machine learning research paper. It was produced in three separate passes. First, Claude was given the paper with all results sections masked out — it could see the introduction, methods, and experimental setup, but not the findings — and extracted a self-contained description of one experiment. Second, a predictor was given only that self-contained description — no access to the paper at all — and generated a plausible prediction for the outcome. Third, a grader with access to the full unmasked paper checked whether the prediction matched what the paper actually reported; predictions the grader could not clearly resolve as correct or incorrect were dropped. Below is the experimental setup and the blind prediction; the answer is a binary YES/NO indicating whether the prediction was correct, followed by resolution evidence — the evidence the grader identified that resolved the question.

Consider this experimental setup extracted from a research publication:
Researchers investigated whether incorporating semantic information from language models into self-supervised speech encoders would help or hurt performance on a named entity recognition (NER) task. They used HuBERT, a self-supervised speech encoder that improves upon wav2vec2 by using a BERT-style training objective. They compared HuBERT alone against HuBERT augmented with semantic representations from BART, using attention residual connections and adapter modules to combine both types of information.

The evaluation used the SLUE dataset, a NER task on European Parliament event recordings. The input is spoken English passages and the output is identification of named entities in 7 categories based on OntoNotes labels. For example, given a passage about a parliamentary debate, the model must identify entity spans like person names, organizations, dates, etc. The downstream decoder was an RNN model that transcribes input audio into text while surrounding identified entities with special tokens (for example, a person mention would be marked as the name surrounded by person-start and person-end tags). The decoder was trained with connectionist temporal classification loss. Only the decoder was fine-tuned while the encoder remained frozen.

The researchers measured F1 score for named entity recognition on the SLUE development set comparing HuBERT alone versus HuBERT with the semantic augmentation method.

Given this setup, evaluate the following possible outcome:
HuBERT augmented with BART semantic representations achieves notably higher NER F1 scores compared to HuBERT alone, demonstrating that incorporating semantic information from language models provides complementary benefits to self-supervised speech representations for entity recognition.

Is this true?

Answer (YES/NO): NO